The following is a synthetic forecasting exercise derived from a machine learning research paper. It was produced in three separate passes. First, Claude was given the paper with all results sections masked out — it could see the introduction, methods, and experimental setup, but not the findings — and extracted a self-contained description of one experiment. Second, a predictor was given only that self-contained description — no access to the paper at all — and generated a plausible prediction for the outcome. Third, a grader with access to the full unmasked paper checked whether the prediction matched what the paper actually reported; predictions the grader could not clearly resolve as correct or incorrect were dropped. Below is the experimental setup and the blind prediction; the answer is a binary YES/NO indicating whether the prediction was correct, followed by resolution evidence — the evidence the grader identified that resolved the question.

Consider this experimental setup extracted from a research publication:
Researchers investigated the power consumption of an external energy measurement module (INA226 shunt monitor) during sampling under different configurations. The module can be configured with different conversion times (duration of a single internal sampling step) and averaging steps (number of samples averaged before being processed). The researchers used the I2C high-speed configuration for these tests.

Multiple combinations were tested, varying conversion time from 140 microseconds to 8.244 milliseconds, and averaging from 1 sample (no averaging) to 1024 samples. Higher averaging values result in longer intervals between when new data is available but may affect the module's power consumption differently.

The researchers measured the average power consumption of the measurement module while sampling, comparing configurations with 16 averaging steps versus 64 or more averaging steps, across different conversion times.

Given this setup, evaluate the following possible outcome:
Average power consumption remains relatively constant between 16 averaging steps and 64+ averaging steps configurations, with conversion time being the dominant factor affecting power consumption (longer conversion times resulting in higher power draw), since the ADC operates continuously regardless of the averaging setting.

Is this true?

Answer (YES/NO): NO